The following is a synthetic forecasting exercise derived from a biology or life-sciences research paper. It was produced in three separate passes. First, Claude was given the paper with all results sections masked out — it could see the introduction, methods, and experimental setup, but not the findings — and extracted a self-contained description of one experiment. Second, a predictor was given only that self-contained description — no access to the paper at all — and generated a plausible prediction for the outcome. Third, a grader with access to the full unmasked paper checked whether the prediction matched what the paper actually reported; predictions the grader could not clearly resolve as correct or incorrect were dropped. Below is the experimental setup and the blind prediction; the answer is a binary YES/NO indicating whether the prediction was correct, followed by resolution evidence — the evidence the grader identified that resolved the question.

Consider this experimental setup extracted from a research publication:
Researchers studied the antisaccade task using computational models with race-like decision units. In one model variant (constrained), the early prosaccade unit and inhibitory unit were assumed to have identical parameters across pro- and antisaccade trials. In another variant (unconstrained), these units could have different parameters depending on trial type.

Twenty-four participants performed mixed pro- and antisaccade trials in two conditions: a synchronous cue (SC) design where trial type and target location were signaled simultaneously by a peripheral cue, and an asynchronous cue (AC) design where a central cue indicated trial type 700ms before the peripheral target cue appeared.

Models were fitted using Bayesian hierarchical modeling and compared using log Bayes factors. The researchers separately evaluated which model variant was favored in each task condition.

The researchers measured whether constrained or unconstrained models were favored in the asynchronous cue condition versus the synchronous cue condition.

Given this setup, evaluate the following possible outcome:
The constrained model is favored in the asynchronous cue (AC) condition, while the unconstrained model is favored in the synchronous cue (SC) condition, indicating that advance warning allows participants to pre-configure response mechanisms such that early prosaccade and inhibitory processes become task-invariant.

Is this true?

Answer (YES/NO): NO